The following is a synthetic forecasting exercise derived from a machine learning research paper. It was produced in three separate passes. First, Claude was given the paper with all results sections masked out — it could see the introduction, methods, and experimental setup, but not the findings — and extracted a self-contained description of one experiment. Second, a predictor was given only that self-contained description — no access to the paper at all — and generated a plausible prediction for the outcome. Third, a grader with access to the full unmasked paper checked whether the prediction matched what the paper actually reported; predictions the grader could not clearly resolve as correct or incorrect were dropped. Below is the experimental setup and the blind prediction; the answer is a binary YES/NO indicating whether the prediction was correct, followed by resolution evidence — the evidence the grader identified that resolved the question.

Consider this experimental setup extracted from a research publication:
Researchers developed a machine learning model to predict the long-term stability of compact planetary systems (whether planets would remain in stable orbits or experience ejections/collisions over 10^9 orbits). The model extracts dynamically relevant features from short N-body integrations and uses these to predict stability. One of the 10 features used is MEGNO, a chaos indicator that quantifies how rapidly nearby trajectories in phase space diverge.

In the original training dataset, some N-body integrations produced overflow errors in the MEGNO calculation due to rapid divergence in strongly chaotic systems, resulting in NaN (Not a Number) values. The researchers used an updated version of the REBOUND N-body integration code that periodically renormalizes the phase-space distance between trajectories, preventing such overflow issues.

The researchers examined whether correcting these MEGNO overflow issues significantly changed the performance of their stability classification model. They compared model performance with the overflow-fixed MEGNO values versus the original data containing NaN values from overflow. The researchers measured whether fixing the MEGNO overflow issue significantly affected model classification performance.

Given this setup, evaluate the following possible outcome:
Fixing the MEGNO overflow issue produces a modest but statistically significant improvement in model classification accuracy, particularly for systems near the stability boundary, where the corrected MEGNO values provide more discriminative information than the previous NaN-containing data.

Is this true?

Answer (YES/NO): NO